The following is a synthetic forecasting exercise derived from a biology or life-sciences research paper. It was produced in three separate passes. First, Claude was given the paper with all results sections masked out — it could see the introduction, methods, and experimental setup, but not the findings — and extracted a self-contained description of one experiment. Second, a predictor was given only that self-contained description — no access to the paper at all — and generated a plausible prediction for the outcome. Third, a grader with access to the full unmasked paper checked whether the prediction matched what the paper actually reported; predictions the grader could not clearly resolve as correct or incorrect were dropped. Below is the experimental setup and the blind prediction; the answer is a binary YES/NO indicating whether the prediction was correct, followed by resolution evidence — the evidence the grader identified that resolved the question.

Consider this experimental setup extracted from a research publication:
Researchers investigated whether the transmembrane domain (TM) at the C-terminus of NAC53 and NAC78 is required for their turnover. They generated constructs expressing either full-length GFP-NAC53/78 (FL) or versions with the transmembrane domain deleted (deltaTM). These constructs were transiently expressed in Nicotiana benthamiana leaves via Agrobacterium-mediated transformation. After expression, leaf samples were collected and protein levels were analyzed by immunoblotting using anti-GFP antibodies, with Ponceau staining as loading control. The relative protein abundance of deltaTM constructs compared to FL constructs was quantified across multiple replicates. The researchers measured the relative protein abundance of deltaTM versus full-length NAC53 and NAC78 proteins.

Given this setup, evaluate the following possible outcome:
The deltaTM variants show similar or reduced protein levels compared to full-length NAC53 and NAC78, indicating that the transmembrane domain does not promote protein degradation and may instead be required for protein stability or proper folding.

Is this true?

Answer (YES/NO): NO